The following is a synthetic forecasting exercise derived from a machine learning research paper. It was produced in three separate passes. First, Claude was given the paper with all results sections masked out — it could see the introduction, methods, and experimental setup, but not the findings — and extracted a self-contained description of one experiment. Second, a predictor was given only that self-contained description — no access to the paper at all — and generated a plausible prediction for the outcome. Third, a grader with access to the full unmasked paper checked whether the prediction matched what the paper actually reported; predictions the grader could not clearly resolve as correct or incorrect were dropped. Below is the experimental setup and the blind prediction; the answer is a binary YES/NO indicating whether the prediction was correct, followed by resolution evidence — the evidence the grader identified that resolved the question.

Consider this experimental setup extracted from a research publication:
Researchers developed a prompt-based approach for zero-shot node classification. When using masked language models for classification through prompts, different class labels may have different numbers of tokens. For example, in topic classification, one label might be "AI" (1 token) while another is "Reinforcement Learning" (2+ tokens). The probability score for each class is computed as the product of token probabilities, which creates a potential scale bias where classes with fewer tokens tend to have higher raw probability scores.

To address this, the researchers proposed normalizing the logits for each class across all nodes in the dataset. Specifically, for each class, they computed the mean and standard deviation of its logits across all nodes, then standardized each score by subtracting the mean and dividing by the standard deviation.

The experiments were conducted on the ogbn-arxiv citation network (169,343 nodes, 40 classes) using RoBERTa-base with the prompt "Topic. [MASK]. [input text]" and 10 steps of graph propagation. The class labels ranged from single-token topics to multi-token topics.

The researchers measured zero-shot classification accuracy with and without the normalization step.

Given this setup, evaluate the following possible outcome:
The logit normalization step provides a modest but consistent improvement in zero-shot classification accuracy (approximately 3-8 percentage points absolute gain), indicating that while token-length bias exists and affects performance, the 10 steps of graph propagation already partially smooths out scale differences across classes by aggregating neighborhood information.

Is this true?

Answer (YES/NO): NO